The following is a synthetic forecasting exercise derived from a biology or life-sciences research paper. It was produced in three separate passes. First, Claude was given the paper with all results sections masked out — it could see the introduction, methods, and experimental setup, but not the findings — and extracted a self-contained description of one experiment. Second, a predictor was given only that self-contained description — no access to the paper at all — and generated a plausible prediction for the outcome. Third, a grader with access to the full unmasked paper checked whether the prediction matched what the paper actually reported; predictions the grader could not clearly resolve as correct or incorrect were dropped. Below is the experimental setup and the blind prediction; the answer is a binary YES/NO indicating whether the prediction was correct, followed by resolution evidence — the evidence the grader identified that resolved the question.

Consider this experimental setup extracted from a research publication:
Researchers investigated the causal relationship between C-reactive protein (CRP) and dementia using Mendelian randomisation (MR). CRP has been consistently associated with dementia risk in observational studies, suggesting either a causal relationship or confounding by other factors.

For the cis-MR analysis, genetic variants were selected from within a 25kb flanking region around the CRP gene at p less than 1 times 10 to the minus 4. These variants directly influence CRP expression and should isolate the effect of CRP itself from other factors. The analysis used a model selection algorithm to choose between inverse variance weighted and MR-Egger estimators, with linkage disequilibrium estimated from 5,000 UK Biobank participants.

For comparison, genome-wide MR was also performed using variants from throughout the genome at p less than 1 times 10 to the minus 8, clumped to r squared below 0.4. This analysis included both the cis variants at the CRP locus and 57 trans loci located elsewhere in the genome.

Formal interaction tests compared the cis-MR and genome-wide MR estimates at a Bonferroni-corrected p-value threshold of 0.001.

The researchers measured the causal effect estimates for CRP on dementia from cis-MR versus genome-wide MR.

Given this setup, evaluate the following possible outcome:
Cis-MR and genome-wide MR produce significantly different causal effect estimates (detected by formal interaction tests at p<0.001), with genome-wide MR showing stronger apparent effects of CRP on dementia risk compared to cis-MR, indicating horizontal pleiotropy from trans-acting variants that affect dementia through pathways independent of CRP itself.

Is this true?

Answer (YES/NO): YES